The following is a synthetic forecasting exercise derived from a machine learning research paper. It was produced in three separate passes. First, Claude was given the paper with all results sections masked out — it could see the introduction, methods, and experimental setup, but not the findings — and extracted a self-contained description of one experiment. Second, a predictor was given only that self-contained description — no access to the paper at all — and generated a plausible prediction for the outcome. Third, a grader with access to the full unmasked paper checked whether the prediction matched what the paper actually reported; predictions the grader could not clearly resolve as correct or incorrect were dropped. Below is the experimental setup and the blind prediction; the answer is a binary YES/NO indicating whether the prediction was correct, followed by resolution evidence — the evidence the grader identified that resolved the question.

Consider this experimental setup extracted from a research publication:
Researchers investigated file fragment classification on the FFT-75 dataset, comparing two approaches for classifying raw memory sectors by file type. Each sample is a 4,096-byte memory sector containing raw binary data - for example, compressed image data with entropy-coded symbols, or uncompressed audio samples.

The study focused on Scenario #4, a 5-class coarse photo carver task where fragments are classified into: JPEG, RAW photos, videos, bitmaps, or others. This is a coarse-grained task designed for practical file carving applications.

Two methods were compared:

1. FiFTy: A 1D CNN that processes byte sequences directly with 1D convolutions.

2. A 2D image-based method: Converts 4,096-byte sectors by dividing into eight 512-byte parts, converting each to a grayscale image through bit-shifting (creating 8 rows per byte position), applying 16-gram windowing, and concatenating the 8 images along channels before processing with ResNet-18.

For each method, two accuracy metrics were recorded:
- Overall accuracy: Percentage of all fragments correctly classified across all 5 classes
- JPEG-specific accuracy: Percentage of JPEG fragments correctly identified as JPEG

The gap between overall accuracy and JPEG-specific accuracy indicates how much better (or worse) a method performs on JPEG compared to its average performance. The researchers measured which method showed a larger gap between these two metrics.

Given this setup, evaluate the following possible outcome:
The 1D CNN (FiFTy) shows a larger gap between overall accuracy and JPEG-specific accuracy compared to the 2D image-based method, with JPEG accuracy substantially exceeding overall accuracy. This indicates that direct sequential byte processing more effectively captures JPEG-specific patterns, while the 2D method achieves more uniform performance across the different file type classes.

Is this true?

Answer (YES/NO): YES